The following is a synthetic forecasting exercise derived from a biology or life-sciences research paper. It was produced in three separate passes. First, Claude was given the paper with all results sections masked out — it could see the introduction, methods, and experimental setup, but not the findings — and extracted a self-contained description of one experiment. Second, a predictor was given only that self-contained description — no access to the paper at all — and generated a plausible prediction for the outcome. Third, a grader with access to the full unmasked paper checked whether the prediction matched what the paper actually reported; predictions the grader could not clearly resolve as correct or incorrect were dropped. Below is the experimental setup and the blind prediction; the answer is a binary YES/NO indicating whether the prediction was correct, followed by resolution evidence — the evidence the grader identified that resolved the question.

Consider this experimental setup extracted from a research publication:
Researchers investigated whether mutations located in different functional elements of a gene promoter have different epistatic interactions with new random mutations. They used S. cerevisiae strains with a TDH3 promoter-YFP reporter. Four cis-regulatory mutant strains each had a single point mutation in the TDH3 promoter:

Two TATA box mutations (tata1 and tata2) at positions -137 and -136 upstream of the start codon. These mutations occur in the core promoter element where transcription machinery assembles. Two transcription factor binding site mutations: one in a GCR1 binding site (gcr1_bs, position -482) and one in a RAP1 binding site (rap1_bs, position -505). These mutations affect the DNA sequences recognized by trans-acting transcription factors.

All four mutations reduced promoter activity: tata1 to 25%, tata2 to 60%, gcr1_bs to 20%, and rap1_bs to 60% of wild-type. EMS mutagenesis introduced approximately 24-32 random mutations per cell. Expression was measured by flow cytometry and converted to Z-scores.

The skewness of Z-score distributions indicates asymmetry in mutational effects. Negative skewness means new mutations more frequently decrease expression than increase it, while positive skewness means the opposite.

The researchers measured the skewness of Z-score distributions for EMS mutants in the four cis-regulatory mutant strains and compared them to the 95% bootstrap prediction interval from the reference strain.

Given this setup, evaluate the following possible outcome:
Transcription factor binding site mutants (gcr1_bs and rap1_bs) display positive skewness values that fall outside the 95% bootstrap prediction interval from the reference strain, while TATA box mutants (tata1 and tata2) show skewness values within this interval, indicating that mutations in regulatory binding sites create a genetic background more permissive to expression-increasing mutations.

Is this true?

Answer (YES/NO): NO